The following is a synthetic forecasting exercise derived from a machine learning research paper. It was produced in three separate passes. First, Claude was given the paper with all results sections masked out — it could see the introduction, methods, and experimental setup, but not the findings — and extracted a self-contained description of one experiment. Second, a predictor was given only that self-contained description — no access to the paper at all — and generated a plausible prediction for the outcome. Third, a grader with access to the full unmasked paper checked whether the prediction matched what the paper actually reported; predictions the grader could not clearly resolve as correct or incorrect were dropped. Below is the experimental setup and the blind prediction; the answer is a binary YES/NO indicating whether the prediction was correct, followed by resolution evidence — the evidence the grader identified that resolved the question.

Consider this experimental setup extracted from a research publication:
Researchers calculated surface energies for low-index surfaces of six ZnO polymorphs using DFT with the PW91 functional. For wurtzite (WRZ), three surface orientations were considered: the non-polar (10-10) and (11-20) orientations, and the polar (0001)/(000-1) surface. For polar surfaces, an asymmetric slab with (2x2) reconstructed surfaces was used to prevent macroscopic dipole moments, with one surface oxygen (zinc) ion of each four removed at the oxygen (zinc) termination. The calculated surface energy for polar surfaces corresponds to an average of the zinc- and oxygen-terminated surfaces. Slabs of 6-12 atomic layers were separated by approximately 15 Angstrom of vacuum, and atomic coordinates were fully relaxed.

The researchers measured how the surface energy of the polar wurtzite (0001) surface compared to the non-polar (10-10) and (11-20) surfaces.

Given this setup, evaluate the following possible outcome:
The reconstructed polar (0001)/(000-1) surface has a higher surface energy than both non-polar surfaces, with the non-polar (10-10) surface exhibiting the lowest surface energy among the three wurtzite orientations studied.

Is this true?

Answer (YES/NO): YES